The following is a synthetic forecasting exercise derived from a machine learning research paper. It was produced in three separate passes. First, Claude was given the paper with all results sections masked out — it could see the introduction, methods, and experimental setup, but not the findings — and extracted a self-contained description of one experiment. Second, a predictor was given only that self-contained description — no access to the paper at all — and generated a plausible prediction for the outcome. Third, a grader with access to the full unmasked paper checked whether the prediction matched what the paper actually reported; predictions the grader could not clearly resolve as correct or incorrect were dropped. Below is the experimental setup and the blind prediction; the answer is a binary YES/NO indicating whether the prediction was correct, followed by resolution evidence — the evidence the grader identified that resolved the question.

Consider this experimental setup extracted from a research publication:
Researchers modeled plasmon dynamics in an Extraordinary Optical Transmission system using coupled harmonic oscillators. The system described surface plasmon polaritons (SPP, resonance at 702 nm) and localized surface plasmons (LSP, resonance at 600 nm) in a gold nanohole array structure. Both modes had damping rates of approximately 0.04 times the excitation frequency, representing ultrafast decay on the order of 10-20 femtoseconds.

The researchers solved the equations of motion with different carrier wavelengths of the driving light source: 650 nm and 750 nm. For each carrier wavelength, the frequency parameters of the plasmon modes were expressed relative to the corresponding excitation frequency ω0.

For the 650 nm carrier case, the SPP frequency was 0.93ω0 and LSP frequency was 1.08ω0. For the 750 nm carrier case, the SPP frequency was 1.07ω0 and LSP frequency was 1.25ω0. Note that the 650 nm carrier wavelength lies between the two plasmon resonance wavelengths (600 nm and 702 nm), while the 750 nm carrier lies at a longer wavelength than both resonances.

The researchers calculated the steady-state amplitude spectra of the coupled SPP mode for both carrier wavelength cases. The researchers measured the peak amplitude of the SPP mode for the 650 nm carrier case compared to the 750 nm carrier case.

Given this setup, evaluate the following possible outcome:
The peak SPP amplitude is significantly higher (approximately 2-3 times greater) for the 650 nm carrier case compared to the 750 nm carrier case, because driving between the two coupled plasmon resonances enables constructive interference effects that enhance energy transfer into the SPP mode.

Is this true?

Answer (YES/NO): NO